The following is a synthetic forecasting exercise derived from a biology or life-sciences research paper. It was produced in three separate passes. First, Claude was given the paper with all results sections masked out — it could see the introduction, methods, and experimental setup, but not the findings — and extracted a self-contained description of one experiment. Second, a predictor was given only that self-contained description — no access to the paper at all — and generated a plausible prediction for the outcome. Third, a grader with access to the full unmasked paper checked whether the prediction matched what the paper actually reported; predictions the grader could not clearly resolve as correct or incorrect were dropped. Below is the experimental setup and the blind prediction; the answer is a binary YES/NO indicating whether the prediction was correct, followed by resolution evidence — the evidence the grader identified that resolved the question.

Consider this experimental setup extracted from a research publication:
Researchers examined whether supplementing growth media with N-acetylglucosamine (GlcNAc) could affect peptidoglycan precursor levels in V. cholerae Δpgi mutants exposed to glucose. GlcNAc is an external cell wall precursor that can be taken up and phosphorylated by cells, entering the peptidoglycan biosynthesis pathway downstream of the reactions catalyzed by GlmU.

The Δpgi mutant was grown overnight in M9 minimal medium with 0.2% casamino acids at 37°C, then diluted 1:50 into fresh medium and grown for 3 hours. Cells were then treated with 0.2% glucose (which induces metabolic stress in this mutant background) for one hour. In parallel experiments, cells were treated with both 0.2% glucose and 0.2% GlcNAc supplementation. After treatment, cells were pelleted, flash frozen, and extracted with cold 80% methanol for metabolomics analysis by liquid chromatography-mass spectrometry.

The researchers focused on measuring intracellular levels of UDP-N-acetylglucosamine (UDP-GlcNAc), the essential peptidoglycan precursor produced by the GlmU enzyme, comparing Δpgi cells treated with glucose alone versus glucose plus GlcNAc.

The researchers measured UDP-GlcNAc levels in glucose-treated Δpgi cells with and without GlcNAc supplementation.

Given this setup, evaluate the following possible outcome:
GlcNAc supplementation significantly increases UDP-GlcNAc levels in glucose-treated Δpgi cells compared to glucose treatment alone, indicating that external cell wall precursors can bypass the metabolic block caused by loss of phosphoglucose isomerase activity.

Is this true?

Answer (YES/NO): NO